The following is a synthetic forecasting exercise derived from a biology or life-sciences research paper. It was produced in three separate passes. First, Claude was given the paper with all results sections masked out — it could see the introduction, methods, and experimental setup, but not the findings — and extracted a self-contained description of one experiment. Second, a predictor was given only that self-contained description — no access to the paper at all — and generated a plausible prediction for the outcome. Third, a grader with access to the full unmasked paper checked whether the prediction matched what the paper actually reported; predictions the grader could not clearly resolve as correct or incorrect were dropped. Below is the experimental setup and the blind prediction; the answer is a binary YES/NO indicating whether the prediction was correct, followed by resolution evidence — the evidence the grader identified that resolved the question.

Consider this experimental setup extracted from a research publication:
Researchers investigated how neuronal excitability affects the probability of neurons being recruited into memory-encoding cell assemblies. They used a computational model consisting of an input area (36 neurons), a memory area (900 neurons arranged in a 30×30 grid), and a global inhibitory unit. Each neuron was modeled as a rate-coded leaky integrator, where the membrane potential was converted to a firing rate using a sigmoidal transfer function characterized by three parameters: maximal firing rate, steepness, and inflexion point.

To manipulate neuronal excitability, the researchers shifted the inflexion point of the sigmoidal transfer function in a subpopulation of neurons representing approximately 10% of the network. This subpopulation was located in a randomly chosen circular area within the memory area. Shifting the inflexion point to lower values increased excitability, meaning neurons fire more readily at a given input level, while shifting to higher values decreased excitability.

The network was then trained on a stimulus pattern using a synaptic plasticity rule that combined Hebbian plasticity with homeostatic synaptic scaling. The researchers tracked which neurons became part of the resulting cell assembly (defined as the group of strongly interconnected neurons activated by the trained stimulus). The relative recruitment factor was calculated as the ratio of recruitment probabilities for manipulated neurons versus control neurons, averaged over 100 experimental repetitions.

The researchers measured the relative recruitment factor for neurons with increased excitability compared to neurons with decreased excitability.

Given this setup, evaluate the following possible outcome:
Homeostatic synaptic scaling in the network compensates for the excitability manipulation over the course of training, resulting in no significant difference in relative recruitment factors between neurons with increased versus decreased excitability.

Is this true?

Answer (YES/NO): NO